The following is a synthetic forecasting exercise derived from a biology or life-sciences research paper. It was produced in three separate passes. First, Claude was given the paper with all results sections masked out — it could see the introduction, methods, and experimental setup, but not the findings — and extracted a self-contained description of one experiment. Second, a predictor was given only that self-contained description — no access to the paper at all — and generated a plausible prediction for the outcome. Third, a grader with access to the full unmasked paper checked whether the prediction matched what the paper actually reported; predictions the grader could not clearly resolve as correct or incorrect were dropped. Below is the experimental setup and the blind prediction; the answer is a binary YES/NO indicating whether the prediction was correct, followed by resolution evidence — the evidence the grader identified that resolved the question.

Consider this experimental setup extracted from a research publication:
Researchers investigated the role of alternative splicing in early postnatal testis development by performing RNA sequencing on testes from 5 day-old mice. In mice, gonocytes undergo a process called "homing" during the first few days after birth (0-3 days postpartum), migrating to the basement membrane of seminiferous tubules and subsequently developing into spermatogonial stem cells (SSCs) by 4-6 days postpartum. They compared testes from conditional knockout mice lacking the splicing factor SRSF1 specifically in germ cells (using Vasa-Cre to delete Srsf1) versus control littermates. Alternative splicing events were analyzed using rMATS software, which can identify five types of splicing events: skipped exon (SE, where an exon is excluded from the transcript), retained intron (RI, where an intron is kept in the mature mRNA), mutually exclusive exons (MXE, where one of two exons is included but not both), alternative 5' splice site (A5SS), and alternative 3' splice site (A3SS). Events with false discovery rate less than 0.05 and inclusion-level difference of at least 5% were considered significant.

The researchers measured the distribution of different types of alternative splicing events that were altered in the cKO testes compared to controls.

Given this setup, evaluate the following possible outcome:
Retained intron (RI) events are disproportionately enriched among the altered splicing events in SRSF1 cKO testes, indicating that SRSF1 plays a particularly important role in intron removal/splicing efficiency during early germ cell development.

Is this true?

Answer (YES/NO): NO